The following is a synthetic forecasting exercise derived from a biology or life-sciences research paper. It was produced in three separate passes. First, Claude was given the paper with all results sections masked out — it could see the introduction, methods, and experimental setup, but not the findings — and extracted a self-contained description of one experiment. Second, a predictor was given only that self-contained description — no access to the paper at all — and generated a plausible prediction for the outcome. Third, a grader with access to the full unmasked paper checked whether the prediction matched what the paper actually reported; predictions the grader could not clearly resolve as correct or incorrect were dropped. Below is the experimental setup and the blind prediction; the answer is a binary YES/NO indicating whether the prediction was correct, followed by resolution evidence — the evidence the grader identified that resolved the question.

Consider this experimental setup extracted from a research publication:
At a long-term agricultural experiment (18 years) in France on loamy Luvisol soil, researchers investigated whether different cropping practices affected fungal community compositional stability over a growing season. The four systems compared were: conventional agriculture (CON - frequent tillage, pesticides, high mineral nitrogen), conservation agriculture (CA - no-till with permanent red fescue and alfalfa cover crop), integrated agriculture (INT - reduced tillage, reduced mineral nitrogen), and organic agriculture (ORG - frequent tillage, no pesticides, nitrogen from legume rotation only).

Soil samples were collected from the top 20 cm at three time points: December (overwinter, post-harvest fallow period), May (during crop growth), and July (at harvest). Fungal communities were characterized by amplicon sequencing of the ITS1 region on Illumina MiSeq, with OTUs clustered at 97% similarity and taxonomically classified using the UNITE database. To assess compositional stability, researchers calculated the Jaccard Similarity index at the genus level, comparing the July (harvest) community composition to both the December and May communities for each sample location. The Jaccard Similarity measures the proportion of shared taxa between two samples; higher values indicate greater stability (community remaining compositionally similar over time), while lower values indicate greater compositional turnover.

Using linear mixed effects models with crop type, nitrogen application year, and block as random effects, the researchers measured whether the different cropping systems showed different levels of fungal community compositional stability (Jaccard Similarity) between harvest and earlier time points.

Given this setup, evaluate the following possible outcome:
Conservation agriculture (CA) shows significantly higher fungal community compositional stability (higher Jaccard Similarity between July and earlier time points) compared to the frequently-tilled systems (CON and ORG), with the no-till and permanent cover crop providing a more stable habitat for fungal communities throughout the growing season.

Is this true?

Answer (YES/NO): NO